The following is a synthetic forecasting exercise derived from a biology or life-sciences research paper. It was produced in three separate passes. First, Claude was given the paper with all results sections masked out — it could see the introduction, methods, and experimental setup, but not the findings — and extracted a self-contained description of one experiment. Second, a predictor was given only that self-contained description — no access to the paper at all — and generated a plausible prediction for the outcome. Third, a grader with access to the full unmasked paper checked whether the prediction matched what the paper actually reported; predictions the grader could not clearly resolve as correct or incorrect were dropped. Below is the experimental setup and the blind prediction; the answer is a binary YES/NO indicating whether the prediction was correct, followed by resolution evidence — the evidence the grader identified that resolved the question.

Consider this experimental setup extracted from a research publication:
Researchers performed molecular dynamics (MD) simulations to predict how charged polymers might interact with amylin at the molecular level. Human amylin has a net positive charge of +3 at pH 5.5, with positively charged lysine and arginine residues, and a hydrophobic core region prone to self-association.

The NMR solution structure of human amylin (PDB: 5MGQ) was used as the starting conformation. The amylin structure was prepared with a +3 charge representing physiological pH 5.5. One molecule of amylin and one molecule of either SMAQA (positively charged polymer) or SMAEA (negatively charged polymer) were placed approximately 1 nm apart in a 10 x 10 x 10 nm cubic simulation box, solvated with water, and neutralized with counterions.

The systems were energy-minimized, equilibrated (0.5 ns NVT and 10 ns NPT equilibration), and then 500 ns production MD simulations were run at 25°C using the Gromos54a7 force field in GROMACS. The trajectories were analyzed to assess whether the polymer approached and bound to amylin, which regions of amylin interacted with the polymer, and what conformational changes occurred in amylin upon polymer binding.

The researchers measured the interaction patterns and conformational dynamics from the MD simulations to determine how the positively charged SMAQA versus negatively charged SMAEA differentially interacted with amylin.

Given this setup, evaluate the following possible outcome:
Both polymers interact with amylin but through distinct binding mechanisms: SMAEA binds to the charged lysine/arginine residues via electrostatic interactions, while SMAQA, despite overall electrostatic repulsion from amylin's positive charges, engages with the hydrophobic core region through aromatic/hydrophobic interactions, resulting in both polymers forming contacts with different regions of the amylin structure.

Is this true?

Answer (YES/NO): NO